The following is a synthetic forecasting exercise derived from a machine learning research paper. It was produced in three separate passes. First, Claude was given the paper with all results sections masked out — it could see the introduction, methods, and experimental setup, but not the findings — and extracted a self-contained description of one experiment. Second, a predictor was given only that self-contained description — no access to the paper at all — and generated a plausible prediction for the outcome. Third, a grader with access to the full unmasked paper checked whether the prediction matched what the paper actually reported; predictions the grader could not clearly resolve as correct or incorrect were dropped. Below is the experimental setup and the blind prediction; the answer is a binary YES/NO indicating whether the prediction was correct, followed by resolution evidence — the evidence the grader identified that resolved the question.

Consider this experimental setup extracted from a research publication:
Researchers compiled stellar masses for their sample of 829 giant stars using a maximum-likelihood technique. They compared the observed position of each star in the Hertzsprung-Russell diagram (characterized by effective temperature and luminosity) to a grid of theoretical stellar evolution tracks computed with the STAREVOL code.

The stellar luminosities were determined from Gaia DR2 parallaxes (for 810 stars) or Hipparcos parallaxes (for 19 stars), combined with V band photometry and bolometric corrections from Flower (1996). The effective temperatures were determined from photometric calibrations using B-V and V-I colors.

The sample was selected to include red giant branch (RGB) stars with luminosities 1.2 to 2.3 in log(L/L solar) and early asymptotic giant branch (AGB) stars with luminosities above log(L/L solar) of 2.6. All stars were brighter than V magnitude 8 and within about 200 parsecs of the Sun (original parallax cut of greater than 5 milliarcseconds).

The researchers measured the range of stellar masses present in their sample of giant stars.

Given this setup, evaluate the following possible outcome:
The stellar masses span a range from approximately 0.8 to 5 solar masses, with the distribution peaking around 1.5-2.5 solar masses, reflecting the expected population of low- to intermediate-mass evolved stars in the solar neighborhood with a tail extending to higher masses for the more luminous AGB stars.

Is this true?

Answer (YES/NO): NO